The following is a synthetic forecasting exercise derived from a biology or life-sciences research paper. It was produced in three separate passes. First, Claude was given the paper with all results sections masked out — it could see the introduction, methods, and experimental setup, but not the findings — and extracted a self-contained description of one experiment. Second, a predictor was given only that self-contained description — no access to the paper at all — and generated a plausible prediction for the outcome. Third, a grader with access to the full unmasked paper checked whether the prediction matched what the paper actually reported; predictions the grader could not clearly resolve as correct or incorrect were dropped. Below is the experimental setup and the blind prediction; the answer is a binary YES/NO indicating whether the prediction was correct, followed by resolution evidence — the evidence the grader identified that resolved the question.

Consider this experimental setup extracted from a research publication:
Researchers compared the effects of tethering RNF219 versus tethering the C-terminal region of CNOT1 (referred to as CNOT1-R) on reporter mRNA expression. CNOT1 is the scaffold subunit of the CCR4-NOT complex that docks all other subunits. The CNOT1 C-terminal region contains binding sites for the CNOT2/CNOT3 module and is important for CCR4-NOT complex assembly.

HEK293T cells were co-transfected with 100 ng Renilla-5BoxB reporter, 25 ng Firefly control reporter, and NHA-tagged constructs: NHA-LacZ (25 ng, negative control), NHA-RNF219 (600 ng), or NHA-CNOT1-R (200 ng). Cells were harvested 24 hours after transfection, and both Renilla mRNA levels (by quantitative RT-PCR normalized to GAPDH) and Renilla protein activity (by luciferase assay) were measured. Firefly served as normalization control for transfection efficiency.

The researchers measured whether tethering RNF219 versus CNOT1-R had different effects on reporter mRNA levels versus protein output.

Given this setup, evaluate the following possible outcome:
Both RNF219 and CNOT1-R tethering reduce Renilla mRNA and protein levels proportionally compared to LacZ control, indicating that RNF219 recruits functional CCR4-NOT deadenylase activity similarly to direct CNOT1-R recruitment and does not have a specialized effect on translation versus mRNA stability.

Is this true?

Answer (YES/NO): NO